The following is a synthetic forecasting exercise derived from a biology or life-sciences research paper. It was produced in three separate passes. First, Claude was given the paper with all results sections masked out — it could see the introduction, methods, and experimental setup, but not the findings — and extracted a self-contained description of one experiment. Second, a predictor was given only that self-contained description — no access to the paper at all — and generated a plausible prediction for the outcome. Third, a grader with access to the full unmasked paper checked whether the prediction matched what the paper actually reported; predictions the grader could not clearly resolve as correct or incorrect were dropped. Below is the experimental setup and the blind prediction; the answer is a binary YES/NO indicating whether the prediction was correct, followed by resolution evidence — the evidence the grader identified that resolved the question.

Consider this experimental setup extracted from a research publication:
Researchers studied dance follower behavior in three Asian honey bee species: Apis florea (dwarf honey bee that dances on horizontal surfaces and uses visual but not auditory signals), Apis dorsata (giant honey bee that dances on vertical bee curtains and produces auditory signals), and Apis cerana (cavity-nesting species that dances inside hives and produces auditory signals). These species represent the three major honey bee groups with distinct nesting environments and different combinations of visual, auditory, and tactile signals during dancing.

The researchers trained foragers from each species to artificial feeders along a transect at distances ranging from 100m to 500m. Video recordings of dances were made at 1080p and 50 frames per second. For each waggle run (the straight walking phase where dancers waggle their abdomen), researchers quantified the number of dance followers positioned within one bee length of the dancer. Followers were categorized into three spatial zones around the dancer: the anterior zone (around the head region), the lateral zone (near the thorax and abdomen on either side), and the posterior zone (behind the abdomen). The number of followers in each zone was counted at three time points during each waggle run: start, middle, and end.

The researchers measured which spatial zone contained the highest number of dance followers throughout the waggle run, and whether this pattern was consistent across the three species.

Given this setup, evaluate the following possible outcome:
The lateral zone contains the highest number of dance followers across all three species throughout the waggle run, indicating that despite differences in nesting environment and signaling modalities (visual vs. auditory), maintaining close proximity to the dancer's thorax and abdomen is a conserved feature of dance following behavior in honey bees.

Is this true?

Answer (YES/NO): YES